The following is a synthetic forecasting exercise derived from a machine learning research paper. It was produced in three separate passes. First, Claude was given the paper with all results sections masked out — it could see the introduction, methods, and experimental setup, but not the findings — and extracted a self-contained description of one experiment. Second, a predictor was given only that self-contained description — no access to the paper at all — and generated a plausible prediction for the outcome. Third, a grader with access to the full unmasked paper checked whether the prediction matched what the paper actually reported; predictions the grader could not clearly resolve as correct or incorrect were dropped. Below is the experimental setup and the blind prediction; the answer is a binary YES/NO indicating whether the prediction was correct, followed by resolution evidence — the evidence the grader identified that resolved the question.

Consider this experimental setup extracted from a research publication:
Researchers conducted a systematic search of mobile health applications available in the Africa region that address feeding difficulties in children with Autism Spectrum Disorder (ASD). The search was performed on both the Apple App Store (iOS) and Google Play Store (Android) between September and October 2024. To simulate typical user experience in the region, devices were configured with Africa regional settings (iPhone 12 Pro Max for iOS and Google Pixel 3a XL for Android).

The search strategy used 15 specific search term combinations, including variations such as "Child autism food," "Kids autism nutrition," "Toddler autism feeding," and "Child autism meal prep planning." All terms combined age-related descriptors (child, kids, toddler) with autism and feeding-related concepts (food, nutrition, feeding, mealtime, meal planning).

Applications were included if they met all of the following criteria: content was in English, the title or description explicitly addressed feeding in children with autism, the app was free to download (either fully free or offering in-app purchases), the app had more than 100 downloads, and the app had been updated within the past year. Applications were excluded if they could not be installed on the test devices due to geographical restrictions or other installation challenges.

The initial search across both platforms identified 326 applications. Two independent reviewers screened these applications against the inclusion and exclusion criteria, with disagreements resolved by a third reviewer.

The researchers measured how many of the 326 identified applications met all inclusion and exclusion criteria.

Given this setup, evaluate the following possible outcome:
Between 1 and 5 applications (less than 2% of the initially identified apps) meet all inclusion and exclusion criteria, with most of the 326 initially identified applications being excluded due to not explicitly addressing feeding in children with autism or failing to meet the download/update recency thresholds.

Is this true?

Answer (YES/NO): YES